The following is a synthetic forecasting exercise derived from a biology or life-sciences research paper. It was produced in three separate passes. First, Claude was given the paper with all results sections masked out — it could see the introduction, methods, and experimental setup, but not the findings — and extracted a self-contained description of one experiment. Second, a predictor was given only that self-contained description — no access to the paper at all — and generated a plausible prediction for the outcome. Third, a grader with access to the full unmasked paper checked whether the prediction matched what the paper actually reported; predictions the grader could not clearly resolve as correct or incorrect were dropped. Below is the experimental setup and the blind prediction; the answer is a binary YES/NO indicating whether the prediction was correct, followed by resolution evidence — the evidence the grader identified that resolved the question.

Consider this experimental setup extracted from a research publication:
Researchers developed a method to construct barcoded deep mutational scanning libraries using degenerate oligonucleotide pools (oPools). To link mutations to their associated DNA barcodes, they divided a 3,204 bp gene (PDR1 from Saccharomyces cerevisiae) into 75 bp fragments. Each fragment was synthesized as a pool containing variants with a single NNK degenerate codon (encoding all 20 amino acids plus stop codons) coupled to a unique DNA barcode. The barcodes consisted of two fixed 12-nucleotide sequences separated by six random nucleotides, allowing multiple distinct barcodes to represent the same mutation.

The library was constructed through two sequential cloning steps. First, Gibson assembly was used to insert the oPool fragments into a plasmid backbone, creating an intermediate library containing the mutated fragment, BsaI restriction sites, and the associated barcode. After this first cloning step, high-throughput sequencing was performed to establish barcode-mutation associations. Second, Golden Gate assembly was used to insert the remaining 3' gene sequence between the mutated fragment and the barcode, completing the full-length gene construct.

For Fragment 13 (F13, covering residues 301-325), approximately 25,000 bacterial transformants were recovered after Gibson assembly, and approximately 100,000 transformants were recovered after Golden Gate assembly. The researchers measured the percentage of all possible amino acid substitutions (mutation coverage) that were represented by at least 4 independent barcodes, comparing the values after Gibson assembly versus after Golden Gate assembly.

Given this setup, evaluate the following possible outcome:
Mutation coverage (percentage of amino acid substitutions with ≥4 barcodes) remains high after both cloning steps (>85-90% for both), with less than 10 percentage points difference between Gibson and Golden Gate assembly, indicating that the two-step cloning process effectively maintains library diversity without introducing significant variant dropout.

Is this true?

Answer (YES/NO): YES